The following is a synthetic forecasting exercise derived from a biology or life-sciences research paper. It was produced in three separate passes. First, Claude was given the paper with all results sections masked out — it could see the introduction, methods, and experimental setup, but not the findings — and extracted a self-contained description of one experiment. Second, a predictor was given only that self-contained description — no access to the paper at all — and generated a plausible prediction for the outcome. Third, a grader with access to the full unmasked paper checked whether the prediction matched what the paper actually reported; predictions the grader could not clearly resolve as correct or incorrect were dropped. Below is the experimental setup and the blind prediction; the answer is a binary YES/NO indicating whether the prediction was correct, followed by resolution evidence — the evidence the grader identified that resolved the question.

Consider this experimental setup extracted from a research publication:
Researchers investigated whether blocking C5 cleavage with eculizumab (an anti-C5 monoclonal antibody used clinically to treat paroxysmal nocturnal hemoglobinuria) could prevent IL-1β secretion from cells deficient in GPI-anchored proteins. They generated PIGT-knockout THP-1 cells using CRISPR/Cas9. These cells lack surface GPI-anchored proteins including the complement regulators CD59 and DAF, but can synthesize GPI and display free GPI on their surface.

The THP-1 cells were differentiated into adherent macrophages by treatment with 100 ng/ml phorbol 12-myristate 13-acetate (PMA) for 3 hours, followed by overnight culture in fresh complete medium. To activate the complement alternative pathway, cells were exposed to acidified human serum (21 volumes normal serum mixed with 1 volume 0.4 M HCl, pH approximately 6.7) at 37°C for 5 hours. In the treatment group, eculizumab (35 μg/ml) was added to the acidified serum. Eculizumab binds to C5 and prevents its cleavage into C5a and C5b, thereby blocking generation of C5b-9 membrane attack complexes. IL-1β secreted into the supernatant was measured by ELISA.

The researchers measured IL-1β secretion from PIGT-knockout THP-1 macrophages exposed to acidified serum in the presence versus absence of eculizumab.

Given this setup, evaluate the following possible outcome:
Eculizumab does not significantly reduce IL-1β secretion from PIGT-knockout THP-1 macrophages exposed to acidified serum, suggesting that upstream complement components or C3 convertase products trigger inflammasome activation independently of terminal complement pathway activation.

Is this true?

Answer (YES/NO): NO